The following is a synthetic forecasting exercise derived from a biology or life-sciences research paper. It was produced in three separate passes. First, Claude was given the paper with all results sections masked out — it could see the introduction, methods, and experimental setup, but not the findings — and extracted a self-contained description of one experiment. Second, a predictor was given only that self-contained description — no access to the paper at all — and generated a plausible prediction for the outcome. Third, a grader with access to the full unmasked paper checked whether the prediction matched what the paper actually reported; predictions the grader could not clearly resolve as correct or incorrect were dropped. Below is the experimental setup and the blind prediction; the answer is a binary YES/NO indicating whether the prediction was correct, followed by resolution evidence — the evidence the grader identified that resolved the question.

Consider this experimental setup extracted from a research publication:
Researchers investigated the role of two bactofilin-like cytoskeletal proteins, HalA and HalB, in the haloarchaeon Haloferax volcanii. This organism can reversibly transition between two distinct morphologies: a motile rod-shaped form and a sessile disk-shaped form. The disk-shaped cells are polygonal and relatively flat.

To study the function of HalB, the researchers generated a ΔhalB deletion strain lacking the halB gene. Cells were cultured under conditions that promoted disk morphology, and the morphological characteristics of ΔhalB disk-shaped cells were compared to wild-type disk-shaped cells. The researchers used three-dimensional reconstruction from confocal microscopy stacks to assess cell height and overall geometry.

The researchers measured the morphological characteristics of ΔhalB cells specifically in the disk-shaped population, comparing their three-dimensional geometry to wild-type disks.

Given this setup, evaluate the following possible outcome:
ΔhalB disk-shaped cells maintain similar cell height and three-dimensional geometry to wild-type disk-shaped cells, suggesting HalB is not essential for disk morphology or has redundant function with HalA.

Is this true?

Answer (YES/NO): NO